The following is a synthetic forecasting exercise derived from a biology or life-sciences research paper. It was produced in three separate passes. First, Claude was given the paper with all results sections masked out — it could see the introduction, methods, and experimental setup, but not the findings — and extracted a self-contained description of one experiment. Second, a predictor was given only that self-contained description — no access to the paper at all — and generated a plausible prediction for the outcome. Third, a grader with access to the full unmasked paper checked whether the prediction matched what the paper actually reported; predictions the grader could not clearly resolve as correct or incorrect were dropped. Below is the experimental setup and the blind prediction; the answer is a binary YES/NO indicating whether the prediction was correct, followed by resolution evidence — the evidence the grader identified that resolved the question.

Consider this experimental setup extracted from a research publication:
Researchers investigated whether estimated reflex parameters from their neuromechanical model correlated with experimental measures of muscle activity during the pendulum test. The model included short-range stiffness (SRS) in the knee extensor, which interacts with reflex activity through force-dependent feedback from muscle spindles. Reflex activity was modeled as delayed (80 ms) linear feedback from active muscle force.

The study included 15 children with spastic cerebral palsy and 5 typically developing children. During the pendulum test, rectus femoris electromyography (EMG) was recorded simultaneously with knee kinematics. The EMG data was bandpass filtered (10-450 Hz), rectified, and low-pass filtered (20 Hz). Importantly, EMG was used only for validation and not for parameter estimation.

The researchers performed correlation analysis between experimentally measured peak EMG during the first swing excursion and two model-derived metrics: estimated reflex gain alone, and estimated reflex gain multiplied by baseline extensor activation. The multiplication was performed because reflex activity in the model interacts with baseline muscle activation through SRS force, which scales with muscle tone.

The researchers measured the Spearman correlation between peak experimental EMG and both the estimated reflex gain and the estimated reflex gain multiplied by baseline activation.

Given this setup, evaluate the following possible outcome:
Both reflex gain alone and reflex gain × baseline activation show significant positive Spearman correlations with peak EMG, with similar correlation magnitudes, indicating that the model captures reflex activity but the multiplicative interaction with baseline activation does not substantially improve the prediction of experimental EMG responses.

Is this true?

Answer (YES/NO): NO